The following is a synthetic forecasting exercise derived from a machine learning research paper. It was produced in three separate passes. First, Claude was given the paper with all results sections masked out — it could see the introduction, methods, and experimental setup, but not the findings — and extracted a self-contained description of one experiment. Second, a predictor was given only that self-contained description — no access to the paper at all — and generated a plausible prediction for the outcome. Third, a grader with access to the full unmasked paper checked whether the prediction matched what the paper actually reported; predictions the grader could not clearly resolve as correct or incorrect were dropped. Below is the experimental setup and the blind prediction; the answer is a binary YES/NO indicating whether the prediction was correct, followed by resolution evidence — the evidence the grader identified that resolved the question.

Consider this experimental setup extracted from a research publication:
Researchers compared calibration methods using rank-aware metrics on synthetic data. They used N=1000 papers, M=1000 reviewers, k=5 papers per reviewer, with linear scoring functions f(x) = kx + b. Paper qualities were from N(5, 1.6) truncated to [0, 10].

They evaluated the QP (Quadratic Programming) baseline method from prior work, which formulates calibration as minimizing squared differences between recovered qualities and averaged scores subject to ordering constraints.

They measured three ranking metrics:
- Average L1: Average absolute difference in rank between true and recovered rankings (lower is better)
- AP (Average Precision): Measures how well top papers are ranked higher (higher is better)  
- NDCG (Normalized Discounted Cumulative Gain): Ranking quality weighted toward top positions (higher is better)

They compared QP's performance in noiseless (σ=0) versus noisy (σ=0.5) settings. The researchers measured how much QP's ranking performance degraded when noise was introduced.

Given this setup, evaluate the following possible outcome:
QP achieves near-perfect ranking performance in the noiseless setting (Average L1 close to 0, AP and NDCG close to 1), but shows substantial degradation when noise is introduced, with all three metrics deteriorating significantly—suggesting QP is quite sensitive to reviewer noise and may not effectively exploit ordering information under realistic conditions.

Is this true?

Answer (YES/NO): YES